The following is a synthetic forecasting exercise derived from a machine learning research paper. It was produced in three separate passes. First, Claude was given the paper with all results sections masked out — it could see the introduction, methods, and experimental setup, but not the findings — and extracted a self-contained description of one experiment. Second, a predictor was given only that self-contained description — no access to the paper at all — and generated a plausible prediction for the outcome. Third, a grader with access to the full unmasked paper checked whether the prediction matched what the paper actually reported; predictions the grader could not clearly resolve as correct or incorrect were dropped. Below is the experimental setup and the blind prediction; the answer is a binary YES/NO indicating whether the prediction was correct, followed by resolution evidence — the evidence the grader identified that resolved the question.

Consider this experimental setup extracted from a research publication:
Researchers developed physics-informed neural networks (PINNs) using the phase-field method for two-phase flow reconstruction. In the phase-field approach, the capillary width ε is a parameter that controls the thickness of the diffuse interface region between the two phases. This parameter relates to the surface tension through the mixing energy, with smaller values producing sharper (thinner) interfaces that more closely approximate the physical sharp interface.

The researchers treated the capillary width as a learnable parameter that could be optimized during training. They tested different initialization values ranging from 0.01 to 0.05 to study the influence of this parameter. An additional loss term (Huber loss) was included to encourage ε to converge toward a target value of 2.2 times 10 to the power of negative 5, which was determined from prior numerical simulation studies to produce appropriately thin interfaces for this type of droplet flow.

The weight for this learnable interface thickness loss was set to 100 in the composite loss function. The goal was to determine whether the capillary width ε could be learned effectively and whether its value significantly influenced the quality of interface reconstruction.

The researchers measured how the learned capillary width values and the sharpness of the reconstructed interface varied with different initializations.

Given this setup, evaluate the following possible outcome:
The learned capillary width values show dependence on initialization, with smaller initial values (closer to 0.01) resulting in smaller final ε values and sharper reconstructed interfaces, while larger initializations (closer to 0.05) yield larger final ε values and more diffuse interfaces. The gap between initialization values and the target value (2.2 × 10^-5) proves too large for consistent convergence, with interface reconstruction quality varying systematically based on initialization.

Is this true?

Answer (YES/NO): NO